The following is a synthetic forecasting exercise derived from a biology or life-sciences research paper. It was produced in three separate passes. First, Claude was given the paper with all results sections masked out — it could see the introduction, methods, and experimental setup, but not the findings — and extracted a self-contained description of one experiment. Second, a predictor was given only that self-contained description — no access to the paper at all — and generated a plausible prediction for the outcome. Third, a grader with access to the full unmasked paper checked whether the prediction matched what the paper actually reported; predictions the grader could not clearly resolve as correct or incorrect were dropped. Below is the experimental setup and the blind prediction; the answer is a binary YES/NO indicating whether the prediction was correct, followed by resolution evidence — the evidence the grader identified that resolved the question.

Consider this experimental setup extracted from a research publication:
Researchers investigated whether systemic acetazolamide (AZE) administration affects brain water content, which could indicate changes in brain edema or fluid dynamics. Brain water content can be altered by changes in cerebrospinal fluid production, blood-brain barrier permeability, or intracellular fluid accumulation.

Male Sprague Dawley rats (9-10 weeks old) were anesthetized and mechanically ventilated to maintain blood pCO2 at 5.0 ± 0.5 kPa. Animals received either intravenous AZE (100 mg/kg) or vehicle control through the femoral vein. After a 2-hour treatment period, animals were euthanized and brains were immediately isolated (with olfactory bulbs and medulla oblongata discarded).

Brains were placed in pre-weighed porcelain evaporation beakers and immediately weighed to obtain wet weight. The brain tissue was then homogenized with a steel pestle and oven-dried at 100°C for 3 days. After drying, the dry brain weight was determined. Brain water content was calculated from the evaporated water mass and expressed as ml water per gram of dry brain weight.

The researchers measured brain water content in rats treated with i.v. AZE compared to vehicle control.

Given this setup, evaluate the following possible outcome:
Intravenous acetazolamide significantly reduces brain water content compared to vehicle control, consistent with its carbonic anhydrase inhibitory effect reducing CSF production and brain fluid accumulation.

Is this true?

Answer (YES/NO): NO